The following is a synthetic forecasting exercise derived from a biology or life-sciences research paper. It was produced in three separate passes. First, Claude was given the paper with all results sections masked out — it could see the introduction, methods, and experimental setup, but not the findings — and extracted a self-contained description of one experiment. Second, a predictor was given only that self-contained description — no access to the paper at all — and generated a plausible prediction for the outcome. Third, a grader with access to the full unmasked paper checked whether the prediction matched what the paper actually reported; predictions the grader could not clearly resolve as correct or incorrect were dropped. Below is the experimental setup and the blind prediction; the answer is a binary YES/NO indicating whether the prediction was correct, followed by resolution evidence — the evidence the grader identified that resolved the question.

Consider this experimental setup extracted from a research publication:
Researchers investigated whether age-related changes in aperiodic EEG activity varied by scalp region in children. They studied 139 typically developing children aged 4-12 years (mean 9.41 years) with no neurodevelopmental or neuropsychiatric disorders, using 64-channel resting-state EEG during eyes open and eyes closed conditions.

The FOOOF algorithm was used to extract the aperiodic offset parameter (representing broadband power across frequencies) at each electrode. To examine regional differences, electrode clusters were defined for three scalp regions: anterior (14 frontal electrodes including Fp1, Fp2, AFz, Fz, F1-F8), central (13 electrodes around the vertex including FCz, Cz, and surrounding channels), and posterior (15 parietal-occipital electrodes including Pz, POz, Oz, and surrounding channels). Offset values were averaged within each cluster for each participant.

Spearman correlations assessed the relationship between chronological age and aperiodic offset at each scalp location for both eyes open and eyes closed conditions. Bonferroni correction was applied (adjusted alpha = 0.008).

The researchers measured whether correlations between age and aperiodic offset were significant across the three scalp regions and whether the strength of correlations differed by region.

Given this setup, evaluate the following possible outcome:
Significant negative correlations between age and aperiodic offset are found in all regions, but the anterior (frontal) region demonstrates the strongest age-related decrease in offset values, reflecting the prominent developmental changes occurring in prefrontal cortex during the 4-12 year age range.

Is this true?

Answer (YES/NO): YES